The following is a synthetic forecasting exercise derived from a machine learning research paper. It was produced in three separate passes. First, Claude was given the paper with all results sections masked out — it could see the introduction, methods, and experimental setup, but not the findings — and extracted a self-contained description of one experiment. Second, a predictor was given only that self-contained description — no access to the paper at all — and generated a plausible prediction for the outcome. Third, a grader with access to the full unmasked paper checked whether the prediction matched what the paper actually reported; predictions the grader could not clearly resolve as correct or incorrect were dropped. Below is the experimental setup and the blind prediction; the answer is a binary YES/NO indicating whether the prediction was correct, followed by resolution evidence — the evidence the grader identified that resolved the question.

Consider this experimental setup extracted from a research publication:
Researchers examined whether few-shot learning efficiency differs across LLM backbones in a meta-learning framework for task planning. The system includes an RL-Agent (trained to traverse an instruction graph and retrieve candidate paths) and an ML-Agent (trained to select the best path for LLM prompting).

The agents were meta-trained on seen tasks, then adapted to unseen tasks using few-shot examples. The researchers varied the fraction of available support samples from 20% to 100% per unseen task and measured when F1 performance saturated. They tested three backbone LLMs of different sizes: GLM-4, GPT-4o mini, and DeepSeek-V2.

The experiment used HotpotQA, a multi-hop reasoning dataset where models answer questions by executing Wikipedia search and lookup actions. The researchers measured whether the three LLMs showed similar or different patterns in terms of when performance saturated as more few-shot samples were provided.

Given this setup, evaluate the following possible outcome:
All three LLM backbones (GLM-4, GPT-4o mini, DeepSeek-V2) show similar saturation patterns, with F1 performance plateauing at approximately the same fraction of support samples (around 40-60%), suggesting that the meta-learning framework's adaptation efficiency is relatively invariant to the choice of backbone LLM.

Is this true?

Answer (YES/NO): NO